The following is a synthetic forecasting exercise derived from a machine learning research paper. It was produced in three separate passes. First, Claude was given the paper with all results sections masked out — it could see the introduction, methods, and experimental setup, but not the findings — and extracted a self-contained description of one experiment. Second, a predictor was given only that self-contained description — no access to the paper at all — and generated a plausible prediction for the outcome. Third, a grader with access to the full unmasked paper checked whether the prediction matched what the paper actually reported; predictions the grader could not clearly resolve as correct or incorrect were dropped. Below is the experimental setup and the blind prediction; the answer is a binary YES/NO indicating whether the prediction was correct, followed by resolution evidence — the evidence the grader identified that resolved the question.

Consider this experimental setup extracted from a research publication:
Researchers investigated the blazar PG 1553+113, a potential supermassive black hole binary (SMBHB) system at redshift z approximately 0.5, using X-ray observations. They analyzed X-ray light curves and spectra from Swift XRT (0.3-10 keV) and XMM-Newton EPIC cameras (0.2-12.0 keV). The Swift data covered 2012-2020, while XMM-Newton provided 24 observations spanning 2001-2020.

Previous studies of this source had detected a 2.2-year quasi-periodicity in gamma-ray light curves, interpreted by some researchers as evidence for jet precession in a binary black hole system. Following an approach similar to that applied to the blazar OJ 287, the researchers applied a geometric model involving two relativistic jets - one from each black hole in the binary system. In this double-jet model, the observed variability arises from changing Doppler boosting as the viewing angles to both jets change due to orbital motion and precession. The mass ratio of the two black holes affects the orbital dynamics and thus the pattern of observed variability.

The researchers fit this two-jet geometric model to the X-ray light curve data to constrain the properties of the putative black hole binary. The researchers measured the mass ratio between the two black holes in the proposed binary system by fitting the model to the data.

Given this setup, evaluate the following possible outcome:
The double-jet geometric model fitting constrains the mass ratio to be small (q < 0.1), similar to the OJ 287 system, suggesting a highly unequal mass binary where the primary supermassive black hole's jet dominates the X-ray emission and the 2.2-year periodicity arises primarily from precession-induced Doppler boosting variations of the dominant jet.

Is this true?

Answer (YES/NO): NO